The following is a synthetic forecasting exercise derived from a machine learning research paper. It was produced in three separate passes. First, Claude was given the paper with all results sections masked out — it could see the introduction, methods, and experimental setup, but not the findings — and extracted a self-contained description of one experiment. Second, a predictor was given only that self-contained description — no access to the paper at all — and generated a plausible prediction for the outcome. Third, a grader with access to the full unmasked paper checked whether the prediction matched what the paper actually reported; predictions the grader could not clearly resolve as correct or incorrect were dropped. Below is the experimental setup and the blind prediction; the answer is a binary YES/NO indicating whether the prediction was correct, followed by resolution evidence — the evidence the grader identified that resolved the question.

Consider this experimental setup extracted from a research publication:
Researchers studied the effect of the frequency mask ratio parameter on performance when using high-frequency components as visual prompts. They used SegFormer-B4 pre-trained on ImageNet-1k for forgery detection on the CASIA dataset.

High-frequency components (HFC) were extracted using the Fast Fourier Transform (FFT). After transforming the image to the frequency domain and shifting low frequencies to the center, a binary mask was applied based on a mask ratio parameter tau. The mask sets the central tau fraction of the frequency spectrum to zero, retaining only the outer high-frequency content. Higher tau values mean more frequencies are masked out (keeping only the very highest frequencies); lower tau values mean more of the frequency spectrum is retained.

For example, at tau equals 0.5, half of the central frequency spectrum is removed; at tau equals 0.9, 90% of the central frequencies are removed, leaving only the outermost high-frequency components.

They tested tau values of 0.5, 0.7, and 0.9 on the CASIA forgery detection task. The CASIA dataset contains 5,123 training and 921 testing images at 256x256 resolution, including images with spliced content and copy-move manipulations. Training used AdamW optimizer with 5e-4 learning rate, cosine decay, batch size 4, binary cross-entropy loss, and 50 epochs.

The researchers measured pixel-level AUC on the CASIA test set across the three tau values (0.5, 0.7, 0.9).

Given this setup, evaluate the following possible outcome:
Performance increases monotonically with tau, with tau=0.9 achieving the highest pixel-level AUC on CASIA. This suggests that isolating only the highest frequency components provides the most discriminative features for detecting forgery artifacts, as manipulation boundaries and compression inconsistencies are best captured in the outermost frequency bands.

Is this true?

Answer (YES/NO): NO